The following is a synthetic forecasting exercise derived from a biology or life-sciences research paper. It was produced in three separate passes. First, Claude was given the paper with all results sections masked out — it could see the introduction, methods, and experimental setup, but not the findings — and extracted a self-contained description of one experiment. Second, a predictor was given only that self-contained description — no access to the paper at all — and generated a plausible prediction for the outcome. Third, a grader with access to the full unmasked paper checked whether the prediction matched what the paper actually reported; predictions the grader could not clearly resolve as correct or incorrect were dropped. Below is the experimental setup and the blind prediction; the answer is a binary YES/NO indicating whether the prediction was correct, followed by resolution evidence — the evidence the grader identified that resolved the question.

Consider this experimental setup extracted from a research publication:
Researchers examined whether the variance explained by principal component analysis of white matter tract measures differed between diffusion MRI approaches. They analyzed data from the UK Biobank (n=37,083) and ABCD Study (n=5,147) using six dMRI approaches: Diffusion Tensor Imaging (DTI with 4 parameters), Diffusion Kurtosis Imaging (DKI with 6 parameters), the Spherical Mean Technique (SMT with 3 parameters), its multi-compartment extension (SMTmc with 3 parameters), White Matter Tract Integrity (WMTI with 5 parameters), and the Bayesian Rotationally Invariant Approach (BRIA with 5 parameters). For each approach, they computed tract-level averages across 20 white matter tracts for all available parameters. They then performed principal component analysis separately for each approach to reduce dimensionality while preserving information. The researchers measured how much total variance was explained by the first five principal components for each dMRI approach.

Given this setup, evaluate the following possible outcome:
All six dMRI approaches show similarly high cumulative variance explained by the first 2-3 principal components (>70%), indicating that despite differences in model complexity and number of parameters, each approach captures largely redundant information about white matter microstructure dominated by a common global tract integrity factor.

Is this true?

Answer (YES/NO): NO